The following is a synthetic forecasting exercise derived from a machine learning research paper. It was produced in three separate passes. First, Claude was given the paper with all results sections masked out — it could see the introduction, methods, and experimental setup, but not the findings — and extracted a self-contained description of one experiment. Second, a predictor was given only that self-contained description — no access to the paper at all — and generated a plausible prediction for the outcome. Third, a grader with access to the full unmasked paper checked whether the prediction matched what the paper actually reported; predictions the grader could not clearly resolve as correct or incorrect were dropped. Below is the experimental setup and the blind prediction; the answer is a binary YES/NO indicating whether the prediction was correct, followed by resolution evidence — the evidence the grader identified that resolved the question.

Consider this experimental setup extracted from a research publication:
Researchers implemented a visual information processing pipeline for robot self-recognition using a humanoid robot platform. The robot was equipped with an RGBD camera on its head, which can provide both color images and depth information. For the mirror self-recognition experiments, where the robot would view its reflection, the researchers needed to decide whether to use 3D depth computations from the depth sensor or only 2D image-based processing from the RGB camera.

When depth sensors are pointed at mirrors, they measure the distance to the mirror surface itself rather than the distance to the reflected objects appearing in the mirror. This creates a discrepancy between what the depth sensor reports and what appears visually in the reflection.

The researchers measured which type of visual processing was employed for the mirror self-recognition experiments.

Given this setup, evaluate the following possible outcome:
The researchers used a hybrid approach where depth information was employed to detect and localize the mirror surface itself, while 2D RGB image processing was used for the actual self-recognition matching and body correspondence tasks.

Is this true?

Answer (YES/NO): NO